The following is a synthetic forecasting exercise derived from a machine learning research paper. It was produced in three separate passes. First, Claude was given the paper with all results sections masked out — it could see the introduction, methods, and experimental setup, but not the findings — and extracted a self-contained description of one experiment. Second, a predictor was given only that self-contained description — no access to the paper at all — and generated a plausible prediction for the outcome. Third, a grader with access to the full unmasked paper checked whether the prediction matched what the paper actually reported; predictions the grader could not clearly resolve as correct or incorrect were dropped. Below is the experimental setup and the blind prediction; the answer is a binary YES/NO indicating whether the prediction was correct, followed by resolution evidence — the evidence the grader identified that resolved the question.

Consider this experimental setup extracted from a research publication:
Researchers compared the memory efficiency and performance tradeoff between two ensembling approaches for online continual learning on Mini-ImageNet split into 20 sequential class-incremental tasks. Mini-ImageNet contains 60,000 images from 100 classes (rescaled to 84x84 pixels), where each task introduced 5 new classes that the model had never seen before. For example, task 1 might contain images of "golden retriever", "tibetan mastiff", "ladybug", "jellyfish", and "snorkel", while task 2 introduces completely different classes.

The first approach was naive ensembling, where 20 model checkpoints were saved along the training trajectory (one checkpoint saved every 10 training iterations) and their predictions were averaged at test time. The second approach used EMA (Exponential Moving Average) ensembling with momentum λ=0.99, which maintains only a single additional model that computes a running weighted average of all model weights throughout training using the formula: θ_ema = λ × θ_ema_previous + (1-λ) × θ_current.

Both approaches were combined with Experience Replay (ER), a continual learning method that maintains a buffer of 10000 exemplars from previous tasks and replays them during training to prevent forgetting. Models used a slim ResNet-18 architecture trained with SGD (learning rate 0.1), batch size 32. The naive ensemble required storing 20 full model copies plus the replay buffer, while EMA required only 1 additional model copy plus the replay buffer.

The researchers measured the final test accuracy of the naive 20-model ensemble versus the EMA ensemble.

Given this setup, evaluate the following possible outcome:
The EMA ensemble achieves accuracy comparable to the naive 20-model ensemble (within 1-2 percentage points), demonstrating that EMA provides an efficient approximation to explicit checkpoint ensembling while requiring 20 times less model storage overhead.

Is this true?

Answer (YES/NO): NO